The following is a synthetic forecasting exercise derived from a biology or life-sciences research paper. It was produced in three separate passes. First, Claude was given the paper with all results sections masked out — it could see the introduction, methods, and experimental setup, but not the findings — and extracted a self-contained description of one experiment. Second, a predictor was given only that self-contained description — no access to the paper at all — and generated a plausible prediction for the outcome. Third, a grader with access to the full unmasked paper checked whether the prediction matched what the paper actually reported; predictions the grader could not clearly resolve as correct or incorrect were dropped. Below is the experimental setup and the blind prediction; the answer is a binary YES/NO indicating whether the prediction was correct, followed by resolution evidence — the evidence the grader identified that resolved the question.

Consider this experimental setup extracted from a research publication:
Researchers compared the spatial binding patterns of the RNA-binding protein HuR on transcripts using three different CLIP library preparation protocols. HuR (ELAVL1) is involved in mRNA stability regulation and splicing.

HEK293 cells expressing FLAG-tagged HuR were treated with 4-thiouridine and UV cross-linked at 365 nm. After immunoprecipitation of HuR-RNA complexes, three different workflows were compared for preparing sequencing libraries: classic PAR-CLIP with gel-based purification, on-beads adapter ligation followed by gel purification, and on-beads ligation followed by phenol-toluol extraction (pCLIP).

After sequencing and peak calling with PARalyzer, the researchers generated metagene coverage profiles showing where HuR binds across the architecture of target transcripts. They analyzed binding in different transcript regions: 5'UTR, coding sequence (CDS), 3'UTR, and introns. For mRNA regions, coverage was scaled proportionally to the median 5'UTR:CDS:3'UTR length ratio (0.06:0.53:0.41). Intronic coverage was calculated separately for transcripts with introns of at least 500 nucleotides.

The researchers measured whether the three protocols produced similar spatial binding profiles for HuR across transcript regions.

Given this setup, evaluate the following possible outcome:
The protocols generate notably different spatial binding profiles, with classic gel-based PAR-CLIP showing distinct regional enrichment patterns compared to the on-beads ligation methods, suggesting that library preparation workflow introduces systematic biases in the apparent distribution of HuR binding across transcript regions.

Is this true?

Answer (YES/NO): NO